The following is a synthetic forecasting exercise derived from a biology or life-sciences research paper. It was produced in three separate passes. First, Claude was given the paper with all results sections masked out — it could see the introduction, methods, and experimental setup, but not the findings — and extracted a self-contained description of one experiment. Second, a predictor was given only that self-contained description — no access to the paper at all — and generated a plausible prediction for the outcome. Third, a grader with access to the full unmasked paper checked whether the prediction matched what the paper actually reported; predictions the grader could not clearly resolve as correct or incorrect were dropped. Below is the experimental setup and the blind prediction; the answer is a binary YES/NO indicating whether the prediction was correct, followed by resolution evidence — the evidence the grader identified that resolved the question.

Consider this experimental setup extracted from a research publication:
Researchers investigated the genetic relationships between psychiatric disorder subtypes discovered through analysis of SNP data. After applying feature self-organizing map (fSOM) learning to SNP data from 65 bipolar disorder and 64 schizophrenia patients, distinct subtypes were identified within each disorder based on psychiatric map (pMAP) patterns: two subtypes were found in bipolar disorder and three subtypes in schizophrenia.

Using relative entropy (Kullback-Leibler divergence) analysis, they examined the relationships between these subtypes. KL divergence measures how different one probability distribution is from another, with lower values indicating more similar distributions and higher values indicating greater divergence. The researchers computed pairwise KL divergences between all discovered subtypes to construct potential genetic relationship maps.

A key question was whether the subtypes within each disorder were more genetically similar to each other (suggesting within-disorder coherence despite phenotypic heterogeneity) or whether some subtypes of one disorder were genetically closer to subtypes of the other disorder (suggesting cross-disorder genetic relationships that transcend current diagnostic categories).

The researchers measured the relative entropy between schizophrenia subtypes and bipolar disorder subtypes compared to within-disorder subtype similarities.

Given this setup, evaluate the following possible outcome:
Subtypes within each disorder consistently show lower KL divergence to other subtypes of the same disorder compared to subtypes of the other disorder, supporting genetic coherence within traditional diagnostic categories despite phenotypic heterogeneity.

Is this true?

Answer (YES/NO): NO